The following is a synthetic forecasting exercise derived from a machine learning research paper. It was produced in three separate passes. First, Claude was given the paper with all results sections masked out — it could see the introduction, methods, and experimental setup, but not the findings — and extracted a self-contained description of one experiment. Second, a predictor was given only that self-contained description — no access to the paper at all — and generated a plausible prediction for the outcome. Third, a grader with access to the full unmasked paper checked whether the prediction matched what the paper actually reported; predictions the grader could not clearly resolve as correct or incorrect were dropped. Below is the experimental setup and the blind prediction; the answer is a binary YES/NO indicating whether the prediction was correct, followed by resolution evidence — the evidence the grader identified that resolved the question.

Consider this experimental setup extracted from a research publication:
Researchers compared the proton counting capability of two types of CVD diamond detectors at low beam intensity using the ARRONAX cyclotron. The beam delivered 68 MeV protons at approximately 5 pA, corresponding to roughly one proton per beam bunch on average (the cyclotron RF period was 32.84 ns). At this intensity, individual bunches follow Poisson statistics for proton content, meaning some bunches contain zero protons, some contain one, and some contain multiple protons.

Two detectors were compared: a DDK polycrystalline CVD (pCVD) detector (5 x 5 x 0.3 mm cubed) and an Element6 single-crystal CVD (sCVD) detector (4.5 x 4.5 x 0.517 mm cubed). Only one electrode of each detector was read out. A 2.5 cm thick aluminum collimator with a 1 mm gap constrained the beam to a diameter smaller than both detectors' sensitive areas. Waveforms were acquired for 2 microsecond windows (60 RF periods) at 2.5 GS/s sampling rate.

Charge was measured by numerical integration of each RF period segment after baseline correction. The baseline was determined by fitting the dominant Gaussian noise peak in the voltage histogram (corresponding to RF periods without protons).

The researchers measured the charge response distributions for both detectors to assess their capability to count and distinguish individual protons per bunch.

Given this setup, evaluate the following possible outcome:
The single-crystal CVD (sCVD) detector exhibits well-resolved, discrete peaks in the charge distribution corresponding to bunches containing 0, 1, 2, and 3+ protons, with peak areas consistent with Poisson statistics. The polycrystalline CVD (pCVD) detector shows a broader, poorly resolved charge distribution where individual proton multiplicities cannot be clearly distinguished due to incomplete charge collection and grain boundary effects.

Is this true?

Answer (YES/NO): NO